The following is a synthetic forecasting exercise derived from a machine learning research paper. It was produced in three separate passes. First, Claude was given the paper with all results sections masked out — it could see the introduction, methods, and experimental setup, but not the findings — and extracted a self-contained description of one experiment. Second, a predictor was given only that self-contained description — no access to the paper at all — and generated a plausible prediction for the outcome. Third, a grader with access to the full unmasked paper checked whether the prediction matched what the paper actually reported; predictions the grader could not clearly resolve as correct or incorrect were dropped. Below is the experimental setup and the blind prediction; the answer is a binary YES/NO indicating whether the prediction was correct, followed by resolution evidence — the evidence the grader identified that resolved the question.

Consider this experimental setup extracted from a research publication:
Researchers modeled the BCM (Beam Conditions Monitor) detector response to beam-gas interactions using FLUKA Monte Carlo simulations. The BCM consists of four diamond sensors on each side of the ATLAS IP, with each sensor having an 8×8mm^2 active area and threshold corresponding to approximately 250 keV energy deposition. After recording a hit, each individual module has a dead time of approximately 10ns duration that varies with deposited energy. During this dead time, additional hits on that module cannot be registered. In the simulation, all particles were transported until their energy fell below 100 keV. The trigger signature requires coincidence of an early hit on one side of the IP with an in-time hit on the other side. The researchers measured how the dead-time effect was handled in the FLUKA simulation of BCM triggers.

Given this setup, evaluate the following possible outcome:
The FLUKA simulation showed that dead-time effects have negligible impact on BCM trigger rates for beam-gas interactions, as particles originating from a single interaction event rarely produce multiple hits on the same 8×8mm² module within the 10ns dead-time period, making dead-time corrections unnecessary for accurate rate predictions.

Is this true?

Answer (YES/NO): NO